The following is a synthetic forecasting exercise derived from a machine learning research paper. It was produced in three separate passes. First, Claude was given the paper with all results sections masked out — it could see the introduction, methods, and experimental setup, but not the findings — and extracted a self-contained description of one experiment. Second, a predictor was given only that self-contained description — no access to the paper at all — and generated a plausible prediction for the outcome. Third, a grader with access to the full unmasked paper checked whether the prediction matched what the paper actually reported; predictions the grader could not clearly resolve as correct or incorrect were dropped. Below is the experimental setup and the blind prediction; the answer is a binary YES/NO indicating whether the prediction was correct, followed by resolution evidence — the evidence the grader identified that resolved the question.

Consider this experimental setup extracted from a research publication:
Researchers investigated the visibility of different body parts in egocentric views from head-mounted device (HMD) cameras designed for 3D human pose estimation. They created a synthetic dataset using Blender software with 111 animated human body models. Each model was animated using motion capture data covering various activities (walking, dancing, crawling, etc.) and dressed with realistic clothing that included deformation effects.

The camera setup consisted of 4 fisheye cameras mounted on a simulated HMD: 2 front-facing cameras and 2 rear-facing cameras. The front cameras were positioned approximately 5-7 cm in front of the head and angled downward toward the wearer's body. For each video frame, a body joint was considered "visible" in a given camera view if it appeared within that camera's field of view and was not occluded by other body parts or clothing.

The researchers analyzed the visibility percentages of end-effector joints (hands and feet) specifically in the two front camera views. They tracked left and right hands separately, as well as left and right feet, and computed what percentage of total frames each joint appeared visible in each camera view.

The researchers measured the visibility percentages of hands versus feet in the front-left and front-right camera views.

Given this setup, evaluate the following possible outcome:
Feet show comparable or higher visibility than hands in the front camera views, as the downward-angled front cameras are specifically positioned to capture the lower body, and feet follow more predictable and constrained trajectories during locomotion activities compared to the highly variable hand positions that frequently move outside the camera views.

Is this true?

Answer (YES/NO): NO